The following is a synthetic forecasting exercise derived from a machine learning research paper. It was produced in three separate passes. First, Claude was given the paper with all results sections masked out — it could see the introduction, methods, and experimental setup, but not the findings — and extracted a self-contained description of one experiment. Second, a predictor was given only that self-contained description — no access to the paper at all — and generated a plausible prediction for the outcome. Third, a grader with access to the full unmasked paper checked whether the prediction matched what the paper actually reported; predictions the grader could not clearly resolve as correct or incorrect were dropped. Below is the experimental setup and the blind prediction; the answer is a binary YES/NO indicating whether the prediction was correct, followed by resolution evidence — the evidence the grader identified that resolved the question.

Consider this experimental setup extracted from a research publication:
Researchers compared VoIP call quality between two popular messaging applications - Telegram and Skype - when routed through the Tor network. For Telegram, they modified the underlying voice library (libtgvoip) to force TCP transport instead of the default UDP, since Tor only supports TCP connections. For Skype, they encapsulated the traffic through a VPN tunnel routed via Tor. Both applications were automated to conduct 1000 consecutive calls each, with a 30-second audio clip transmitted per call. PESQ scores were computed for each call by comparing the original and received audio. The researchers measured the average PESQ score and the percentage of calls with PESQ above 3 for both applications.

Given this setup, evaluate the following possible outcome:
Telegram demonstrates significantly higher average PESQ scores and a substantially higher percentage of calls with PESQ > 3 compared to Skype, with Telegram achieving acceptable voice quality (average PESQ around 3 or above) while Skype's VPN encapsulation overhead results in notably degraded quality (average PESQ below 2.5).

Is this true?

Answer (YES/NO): NO